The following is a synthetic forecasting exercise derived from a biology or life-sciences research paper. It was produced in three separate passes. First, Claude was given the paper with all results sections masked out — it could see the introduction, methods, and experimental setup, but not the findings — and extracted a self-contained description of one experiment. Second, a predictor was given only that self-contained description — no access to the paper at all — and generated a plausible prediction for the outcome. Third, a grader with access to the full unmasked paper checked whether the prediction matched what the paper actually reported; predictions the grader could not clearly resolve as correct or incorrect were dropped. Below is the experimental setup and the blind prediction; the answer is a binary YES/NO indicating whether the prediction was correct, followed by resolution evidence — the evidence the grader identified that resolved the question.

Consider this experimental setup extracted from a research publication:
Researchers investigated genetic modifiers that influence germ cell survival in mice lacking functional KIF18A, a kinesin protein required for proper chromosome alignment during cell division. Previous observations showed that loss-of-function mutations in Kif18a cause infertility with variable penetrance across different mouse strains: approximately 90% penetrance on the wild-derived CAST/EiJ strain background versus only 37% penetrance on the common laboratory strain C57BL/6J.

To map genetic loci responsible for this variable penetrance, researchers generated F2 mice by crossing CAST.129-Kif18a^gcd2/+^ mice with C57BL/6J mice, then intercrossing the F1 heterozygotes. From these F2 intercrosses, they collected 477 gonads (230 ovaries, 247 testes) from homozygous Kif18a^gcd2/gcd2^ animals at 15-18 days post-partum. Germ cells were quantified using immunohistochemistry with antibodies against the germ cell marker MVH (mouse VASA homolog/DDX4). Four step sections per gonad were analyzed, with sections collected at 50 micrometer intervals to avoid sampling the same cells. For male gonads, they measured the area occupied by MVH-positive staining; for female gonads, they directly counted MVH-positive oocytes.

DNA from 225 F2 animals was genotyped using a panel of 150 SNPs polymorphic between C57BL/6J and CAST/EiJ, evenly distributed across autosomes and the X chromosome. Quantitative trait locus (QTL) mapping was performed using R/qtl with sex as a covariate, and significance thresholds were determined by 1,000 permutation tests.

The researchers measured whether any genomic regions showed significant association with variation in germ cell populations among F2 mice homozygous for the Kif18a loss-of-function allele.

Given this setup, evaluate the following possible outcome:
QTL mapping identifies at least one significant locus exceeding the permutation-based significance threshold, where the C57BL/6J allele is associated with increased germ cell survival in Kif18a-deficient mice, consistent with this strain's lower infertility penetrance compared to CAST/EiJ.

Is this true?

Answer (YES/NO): NO